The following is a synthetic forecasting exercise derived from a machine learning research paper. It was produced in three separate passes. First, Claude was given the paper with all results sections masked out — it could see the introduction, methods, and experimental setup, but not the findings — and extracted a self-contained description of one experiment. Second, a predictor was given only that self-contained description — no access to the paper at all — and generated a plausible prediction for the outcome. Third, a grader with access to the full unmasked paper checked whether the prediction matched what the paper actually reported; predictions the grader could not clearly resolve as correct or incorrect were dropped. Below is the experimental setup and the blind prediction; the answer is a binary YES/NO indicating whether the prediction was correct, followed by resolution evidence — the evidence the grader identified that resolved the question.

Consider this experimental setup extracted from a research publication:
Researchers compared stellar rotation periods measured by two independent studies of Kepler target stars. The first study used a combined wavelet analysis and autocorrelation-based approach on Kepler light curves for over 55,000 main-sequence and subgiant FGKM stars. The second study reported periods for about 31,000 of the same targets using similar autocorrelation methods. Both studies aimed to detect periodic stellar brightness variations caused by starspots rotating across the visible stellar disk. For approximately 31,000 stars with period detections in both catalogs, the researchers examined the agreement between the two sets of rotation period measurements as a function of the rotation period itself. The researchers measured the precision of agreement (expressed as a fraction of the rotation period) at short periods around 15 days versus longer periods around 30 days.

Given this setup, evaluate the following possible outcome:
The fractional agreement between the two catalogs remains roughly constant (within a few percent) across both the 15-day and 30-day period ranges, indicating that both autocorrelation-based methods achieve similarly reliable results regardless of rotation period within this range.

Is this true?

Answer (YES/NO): NO